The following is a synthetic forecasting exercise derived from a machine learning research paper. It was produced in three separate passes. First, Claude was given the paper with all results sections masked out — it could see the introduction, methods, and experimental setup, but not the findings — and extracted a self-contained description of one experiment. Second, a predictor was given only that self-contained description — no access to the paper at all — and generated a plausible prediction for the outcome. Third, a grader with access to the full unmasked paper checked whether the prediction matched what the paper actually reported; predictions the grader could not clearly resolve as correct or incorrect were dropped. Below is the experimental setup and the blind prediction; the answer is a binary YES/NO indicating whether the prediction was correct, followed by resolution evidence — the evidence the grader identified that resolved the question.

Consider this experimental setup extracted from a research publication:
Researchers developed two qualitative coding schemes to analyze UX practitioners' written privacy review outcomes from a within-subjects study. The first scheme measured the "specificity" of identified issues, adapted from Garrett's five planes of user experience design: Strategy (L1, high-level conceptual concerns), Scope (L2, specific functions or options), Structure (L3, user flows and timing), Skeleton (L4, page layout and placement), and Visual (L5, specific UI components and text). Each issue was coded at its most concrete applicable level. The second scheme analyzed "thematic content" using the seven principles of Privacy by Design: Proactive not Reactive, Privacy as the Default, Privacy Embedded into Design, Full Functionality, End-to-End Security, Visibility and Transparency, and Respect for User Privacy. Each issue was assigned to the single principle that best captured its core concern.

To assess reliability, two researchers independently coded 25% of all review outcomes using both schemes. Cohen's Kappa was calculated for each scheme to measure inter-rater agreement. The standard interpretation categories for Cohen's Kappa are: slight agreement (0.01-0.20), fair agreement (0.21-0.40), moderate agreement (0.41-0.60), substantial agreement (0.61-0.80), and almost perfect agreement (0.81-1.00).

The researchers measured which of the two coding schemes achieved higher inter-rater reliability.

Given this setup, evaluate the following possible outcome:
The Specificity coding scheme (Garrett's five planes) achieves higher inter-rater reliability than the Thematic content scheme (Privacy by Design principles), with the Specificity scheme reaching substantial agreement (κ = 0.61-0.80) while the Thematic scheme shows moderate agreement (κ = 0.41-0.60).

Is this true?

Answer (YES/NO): NO